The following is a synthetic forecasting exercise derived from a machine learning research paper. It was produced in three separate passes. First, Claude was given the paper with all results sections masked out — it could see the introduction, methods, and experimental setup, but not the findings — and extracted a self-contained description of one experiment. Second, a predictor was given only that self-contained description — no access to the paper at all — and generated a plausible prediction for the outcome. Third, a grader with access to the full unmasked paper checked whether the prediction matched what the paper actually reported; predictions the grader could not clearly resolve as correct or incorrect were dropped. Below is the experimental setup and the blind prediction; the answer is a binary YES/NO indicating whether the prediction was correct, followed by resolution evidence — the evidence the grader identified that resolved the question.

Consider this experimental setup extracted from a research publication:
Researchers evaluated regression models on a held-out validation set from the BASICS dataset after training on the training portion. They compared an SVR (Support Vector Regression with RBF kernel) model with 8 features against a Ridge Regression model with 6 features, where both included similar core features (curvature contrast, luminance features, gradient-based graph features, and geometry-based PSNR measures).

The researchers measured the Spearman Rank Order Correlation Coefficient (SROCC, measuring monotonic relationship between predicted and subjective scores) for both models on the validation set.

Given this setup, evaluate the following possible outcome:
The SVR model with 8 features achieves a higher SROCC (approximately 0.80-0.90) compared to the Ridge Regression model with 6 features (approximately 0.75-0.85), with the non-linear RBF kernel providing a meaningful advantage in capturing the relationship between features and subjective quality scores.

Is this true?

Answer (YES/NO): NO